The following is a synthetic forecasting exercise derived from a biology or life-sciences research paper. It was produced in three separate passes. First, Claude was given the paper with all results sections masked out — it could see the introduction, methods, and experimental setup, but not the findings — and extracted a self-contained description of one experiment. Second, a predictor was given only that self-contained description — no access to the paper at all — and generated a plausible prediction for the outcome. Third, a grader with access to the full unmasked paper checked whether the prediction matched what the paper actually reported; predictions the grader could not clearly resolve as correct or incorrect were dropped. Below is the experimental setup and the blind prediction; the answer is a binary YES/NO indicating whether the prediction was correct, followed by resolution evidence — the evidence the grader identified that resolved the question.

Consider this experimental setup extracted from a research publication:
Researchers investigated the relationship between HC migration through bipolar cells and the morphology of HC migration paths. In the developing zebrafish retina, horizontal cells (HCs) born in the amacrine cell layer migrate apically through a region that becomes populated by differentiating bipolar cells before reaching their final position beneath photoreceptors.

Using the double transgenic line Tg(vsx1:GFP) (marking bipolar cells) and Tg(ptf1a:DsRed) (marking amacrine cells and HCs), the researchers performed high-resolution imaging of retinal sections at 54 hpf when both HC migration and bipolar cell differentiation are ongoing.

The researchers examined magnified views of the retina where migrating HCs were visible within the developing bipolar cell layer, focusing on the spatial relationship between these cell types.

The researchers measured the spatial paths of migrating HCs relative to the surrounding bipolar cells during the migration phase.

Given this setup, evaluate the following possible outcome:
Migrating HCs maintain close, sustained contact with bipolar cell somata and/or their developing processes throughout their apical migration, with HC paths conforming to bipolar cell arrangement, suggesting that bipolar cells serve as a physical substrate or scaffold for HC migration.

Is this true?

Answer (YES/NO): NO